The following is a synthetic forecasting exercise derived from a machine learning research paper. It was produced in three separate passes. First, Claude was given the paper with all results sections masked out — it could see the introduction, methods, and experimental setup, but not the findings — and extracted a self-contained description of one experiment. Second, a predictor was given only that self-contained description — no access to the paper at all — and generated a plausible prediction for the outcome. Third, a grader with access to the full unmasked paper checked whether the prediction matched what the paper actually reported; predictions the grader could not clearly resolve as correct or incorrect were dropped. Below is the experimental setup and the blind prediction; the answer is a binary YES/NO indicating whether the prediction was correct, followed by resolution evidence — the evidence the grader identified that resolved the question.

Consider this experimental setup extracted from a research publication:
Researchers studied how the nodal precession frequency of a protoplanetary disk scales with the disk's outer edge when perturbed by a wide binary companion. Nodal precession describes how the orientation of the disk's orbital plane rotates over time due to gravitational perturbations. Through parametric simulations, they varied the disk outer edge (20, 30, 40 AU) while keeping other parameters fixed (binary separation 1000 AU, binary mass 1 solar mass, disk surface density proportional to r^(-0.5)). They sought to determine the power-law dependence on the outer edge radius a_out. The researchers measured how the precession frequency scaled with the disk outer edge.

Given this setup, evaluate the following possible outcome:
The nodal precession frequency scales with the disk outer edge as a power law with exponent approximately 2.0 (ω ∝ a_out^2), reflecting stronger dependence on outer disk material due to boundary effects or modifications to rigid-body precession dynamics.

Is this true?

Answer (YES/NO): NO